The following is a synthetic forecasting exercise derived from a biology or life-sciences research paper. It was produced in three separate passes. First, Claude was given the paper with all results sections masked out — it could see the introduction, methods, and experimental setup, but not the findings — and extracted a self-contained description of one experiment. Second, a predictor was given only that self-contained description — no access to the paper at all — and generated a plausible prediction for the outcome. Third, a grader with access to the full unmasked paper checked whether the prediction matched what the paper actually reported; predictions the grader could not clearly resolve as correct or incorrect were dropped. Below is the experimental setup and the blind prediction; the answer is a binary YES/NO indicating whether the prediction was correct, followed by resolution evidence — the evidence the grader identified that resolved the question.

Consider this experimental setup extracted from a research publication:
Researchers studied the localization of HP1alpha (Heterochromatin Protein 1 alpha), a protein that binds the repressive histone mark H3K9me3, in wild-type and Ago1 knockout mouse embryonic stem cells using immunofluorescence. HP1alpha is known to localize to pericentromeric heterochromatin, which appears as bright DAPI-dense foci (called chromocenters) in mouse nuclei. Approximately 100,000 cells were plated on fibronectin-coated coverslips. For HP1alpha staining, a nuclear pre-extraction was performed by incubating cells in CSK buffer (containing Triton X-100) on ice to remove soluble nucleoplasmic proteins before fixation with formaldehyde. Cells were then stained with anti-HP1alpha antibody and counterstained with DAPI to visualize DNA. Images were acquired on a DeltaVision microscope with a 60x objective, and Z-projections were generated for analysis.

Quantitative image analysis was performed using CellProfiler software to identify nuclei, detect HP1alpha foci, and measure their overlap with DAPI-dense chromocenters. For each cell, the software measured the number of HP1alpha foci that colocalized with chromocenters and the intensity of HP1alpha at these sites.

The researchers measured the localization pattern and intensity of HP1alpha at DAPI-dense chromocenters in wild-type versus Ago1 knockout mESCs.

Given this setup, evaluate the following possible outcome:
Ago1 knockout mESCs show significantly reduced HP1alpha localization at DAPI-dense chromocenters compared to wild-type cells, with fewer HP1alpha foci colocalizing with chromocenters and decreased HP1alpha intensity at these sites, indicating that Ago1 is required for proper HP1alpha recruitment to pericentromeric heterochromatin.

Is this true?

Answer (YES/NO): NO